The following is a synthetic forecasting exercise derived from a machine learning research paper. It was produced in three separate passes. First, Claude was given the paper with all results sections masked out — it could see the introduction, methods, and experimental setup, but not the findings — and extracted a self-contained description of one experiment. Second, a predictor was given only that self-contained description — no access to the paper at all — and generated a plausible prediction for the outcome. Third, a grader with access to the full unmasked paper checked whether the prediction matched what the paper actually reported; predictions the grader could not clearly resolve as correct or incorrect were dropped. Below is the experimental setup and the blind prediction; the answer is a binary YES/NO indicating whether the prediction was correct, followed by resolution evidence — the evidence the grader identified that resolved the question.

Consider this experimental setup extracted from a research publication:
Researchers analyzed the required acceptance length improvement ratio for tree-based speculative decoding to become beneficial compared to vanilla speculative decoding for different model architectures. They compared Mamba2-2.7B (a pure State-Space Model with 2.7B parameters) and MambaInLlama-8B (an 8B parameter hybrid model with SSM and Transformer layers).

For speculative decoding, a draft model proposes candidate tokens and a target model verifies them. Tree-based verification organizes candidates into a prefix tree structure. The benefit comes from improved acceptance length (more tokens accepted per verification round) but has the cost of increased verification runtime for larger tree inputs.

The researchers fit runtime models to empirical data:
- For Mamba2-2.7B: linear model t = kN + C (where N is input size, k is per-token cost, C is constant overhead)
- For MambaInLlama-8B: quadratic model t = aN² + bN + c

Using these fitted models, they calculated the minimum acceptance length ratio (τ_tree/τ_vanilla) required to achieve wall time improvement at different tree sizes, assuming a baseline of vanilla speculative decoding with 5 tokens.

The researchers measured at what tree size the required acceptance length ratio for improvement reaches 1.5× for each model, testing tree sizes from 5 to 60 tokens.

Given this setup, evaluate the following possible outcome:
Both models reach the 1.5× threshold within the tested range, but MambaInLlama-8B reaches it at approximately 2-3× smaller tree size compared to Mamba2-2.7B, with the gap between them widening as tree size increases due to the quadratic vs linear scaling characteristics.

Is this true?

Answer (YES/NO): NO